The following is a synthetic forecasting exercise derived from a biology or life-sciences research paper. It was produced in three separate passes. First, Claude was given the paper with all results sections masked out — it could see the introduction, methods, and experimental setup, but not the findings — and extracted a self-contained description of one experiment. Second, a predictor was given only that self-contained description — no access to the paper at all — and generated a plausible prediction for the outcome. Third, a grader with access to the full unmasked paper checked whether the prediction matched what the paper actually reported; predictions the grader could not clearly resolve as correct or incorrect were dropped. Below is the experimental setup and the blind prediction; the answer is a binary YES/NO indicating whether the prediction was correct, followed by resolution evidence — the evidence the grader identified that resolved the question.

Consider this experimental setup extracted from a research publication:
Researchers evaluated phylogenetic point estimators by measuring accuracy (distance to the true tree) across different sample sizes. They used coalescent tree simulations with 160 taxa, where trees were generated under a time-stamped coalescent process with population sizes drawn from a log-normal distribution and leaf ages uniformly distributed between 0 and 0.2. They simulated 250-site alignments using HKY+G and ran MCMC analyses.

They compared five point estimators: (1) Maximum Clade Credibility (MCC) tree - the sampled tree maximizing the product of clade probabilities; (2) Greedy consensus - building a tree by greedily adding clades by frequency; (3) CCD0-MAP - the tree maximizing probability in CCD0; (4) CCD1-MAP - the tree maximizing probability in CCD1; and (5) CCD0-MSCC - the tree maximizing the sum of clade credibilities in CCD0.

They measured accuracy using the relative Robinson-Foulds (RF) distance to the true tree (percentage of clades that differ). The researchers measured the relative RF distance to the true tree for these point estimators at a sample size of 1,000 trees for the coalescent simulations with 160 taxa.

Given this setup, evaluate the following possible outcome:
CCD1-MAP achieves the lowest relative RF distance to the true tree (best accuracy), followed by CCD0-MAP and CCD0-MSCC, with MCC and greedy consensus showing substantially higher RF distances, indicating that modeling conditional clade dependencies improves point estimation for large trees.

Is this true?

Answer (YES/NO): NO